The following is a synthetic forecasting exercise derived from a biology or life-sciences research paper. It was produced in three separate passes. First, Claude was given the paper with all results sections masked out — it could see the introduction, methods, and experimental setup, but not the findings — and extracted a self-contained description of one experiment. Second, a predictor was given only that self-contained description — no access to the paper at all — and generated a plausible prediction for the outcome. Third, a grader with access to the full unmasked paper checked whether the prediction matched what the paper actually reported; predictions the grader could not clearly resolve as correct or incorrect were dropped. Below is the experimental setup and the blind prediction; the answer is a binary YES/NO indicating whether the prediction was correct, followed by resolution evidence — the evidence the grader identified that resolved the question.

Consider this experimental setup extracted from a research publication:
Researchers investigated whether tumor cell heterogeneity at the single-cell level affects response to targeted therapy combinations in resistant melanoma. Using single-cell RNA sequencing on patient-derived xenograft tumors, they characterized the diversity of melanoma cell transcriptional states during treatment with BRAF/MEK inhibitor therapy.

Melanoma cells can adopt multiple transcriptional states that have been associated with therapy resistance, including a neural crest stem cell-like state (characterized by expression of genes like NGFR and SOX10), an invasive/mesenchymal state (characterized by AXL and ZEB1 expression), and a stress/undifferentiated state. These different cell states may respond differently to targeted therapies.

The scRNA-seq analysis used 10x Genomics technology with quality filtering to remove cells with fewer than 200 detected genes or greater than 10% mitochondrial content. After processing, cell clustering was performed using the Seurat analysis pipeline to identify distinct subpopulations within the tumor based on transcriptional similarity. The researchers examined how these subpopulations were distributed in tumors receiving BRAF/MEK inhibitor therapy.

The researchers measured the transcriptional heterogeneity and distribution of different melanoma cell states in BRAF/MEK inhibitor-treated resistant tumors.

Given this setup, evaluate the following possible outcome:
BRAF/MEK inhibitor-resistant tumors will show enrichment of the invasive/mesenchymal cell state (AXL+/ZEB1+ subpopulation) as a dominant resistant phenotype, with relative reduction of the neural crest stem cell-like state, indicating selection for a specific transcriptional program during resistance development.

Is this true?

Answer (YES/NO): NO